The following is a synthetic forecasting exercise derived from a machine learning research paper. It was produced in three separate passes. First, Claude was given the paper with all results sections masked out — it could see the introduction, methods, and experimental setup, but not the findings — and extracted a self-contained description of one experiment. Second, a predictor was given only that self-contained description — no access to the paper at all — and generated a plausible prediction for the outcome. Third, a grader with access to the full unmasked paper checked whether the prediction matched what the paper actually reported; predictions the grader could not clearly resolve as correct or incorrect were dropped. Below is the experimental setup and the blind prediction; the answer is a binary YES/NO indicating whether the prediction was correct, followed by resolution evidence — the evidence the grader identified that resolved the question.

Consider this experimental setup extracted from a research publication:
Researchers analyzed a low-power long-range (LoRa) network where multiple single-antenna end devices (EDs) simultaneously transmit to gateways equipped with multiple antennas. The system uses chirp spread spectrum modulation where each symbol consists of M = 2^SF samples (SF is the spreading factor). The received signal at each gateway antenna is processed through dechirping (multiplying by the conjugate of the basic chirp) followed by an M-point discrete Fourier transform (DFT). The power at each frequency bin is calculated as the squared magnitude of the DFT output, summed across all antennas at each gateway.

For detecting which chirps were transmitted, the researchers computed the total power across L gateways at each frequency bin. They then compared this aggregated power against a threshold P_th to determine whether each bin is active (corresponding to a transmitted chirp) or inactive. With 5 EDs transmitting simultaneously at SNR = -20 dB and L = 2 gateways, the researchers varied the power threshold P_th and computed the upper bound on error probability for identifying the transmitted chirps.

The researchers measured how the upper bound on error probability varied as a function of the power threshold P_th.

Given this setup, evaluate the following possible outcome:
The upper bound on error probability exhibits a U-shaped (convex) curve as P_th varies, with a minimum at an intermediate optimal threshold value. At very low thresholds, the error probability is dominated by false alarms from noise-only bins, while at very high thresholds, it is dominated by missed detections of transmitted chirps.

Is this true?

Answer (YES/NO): YES